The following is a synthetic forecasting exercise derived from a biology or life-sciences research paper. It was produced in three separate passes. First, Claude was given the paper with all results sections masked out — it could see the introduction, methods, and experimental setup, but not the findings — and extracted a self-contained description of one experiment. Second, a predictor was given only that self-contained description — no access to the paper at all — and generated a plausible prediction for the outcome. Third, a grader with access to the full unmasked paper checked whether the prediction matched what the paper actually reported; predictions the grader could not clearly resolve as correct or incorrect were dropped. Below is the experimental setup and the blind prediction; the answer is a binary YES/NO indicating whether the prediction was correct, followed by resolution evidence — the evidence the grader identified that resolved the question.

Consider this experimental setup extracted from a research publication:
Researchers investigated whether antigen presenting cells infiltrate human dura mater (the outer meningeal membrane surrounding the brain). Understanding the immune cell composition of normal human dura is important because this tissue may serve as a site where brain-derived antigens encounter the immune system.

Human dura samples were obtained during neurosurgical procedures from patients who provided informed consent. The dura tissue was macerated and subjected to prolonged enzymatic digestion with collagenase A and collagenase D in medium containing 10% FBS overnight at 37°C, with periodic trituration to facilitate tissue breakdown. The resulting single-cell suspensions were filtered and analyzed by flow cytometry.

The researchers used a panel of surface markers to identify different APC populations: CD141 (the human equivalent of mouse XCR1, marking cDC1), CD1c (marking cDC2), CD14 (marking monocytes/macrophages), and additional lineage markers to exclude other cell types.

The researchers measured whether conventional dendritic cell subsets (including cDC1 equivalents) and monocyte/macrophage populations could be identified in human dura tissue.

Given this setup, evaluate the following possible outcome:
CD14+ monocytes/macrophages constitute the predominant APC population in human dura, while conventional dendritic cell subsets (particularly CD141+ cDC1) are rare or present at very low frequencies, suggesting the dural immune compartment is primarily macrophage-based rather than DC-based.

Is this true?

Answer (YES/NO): NO